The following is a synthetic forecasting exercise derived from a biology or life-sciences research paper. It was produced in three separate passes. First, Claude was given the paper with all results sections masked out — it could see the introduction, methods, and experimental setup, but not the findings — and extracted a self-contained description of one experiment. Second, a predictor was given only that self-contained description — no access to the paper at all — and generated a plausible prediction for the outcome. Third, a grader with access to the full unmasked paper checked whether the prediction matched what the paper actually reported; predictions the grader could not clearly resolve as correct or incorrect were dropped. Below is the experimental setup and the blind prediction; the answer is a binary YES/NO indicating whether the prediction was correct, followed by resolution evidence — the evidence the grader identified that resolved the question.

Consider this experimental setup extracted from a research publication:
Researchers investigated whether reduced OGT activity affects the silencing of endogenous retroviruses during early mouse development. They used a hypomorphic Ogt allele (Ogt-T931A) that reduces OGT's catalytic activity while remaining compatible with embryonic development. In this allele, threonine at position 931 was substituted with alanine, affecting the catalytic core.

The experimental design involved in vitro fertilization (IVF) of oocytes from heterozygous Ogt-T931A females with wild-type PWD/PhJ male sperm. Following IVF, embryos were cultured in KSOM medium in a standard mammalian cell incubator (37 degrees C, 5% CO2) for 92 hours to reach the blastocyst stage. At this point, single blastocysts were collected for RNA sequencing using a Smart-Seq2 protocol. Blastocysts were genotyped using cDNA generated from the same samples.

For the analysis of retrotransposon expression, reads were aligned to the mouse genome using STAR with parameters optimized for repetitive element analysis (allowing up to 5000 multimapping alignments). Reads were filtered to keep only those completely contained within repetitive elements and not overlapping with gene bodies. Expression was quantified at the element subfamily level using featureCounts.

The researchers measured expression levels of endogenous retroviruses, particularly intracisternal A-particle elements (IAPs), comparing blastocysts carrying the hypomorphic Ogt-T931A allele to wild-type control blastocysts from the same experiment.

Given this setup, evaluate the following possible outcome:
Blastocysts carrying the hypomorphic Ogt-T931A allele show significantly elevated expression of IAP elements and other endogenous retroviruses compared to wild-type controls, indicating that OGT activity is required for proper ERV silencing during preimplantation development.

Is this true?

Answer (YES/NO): NO